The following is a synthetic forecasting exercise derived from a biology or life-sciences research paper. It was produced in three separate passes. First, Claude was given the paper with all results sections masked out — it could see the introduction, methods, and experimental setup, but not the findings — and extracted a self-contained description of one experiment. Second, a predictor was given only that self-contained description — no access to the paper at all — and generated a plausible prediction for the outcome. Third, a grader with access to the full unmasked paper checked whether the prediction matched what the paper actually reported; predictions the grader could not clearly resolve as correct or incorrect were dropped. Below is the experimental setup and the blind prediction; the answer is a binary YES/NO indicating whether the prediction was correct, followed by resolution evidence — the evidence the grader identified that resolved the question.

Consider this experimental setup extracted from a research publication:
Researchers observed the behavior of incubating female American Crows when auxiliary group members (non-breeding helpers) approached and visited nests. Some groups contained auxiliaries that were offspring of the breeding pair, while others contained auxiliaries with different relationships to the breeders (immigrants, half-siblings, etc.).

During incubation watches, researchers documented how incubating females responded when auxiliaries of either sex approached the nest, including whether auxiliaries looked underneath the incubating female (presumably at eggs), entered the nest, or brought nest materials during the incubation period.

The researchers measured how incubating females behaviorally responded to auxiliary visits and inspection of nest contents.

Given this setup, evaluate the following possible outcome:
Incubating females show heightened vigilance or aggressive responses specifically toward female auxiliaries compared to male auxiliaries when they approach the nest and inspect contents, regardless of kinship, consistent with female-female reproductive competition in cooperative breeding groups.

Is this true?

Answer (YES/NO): NO